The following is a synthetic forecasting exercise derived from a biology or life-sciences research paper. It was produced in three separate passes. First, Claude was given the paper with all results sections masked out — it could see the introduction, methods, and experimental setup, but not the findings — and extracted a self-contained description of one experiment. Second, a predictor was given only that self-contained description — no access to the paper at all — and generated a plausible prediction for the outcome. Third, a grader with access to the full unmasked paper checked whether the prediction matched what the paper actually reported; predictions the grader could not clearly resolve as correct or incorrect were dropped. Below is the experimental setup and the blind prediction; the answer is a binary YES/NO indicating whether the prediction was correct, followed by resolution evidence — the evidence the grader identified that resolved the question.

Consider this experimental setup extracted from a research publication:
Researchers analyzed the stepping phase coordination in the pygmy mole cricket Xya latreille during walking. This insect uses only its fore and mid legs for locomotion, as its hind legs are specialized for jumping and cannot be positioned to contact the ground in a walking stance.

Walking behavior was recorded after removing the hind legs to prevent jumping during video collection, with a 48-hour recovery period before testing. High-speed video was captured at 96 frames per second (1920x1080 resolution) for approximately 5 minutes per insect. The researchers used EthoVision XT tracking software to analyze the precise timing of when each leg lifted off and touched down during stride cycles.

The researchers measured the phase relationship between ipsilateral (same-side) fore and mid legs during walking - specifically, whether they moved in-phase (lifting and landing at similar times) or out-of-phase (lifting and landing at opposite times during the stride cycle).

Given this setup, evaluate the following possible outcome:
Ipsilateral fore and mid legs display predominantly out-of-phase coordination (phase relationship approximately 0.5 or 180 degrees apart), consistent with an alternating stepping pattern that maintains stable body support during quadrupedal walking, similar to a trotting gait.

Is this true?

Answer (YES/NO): YES